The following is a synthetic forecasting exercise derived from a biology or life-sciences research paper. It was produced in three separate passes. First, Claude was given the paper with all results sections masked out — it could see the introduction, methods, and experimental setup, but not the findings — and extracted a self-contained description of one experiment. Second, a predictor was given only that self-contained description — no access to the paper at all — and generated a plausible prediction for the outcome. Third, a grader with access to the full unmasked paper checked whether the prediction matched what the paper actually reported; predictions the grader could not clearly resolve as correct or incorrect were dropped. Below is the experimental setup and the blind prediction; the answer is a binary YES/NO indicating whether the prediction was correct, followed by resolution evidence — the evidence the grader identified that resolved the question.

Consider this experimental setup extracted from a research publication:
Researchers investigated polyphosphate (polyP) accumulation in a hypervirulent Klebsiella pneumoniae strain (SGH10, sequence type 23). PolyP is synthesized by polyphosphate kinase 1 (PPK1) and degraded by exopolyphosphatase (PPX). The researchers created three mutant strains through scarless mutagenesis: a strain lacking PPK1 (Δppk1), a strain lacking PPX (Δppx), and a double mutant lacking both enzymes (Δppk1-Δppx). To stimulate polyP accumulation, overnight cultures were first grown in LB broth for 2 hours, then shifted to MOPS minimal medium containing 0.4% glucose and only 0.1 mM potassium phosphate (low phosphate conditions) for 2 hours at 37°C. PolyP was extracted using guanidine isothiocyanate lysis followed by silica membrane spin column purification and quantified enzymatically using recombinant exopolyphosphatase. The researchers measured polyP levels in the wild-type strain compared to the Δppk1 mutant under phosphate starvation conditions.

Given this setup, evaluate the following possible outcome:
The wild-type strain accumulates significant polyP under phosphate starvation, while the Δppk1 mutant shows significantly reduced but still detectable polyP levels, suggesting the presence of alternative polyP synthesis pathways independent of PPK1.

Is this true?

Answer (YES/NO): NO